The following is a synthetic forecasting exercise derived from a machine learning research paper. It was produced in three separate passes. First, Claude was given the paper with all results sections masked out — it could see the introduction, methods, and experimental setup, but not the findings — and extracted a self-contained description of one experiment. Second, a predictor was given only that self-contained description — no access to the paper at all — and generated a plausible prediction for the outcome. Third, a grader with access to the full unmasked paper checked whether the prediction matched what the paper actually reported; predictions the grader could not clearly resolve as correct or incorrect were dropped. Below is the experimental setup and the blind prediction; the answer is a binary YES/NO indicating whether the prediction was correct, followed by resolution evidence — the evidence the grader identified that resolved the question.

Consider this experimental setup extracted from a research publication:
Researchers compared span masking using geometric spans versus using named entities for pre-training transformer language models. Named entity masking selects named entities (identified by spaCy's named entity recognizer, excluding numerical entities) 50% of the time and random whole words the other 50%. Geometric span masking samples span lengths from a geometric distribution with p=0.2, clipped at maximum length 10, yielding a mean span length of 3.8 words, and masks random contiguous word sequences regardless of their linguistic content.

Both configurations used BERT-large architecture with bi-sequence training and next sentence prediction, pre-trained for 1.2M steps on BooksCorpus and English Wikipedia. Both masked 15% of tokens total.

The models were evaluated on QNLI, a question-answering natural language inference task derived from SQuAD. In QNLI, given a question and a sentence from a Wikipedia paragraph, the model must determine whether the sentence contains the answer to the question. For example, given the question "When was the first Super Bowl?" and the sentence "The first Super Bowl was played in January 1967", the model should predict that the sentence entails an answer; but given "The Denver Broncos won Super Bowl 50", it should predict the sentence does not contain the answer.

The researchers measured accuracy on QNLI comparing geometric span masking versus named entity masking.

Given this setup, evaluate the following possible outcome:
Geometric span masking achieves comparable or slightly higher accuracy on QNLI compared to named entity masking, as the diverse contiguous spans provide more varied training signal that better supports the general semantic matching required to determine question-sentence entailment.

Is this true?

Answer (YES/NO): YES